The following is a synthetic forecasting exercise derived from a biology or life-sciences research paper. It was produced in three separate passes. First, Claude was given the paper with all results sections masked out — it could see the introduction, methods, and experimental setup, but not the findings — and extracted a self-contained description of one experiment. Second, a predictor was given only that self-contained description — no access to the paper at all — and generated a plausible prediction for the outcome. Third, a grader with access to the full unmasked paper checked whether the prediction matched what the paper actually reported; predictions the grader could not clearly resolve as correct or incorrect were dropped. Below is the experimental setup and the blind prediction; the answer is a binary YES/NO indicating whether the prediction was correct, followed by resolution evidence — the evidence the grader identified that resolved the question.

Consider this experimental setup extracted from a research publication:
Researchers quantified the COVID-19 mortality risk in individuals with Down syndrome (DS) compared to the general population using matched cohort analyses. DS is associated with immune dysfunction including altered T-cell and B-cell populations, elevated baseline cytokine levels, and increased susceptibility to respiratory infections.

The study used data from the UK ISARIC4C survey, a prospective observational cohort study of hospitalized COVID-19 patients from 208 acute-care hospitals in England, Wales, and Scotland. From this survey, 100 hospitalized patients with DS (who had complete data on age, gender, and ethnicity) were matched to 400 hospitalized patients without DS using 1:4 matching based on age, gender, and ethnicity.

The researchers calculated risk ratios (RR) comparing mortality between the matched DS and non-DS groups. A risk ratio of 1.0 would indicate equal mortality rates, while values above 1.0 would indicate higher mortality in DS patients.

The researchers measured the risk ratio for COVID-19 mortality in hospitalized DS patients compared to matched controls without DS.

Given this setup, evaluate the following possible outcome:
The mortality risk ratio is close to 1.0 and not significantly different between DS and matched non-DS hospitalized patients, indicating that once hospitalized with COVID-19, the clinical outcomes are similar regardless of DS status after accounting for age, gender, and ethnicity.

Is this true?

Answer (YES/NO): NO